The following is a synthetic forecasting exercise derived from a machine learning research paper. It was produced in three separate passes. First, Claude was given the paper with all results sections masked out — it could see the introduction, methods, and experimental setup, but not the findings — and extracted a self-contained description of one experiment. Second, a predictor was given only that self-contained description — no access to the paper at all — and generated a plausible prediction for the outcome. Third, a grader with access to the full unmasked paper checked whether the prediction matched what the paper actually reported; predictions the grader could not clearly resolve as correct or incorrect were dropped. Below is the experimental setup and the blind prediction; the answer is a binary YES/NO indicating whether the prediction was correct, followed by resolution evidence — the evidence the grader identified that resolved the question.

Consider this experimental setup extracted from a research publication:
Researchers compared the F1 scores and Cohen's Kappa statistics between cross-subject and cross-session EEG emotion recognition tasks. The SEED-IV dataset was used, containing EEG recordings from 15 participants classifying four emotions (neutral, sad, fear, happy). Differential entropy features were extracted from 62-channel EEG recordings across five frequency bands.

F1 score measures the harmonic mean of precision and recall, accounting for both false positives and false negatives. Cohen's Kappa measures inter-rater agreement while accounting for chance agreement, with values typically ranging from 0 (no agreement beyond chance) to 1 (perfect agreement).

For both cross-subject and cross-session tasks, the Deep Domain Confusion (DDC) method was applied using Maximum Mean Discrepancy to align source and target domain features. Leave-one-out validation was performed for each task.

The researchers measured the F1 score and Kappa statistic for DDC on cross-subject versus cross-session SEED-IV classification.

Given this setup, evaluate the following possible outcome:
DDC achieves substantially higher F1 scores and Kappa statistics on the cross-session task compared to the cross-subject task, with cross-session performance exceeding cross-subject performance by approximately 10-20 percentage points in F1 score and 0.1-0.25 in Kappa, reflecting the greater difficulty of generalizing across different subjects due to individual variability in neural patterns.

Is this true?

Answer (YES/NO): YES